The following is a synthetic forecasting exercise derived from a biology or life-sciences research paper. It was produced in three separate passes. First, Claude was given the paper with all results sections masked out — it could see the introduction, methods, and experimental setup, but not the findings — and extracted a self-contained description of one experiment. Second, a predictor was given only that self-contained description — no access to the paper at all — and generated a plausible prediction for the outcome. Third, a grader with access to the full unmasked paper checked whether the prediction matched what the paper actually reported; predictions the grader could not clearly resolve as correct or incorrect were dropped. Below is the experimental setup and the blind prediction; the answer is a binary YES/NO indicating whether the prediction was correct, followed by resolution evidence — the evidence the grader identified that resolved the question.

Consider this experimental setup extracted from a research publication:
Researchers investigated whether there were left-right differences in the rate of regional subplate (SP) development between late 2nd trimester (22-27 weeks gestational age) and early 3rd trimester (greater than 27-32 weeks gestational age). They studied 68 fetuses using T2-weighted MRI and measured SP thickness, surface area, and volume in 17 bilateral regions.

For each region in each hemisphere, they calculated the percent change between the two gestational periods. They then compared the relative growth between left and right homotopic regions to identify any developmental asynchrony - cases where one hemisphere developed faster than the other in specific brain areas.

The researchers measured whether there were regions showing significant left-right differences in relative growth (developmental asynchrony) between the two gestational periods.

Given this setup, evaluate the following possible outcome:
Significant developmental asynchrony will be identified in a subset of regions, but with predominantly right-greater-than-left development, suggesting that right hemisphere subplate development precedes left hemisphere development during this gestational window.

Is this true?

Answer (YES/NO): NO